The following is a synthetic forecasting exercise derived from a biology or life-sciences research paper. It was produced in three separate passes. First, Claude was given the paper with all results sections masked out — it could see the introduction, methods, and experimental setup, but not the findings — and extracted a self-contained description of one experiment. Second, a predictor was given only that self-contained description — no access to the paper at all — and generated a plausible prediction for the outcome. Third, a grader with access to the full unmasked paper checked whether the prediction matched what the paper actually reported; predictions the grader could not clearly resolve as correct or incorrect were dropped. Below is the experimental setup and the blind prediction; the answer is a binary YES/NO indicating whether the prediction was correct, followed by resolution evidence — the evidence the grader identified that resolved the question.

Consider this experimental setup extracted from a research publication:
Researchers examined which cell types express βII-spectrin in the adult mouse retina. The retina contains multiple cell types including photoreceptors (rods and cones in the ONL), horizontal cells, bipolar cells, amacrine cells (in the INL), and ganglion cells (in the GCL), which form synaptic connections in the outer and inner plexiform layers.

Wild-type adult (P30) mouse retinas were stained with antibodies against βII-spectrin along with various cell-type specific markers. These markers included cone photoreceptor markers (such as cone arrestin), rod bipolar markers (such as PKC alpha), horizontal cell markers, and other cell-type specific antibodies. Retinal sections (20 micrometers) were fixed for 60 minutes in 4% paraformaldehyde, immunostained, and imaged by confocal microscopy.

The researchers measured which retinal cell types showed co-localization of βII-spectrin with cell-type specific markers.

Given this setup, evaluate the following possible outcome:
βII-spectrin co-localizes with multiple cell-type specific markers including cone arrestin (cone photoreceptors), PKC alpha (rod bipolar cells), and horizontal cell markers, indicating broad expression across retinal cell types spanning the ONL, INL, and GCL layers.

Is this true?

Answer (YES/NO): NO